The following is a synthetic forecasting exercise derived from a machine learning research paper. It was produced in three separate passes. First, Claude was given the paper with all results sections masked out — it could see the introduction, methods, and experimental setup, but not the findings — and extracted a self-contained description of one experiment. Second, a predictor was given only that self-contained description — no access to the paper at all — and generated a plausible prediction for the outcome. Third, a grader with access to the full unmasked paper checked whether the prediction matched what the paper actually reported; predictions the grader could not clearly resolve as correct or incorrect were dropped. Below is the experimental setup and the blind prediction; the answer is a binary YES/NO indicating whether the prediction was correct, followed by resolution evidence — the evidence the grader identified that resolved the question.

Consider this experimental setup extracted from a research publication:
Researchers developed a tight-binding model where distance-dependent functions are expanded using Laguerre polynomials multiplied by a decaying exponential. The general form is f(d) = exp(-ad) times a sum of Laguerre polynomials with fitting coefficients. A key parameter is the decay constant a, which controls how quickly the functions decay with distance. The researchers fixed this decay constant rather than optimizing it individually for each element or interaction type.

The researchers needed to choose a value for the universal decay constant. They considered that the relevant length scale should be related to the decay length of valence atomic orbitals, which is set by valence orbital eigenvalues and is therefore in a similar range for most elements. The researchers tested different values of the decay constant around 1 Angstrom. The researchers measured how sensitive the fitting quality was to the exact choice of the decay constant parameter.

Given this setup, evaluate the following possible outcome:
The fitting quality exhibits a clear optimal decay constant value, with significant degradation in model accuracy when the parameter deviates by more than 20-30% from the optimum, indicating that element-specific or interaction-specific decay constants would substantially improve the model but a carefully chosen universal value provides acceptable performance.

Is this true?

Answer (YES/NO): NO